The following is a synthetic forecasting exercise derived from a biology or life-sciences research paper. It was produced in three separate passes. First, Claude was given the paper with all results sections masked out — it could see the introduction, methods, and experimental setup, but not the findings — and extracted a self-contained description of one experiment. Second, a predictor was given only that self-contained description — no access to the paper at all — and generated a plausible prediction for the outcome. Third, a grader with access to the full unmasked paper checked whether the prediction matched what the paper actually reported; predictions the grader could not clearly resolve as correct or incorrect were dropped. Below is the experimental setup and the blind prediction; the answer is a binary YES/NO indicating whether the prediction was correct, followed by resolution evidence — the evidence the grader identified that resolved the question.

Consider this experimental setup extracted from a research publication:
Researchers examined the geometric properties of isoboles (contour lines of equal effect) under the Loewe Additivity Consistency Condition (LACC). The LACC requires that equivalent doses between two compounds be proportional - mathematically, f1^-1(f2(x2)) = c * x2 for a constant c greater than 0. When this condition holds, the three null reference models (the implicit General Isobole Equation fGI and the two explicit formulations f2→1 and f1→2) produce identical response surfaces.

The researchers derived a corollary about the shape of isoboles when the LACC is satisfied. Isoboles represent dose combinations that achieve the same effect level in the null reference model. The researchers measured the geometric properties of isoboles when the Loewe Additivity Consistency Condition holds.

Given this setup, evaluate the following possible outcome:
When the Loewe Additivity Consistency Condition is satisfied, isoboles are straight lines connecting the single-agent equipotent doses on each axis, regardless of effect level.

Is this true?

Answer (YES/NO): YES